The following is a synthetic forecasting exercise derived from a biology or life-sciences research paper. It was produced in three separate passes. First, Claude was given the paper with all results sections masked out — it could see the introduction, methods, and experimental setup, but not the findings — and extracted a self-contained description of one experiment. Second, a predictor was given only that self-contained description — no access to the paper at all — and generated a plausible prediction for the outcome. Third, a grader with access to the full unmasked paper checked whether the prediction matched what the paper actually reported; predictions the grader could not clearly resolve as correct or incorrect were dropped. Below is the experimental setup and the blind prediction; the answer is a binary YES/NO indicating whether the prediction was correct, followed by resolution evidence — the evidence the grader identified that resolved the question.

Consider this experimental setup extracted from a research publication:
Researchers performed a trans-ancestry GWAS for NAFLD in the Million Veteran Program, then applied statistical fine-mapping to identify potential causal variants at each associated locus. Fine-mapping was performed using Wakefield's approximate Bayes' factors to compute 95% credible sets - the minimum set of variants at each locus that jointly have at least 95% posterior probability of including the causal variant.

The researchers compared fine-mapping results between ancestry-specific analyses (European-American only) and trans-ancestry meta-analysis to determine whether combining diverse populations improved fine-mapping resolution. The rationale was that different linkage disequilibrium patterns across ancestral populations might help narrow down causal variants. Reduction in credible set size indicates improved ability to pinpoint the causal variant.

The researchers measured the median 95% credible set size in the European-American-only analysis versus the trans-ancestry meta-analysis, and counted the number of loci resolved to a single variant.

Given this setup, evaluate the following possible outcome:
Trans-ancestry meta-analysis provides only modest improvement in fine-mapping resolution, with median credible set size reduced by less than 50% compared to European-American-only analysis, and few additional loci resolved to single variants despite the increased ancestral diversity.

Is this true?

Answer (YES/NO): NO